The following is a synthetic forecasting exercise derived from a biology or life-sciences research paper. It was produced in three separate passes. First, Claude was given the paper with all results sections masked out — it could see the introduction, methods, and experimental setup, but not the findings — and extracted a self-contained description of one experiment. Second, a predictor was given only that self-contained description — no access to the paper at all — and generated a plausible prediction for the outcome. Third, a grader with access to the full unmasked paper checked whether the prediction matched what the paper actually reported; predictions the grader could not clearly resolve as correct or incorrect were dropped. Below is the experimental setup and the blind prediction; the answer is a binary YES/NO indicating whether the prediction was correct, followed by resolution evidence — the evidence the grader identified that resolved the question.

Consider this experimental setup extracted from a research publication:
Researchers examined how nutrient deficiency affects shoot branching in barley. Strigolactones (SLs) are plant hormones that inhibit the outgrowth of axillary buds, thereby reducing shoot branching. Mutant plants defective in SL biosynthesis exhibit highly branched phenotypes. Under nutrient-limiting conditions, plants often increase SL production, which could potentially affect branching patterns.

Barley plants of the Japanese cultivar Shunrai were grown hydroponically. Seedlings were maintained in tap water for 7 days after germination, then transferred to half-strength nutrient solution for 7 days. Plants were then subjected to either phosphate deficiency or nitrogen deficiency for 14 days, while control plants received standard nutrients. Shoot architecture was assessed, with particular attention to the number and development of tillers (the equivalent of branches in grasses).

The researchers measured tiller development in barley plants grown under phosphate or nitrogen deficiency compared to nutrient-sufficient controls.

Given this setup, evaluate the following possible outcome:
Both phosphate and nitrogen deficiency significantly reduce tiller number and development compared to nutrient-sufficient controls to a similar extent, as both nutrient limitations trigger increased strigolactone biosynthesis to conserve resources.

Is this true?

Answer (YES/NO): YES